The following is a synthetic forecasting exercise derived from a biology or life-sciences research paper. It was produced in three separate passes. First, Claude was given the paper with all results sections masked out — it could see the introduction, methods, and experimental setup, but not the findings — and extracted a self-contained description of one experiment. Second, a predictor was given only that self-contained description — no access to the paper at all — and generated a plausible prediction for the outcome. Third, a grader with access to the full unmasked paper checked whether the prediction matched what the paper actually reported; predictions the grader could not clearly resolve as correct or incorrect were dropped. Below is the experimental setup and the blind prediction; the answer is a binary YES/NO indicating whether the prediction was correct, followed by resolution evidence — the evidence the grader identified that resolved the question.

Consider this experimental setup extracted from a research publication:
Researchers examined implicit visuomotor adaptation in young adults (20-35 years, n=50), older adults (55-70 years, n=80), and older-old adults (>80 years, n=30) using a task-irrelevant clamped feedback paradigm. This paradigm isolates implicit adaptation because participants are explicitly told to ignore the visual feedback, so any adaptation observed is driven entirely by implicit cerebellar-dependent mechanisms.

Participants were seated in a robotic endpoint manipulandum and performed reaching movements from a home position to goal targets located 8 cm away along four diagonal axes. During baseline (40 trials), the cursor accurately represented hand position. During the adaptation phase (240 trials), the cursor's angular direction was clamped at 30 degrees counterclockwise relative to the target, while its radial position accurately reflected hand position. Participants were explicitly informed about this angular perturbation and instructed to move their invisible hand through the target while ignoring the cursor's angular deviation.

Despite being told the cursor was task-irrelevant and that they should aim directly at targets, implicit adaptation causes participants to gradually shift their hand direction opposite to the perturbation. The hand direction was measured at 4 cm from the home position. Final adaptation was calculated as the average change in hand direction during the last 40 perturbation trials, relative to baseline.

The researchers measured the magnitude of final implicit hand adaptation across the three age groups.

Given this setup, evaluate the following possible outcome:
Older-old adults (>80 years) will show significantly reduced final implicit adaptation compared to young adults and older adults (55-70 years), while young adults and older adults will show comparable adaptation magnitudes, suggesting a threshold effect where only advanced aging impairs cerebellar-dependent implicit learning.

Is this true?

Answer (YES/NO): NO